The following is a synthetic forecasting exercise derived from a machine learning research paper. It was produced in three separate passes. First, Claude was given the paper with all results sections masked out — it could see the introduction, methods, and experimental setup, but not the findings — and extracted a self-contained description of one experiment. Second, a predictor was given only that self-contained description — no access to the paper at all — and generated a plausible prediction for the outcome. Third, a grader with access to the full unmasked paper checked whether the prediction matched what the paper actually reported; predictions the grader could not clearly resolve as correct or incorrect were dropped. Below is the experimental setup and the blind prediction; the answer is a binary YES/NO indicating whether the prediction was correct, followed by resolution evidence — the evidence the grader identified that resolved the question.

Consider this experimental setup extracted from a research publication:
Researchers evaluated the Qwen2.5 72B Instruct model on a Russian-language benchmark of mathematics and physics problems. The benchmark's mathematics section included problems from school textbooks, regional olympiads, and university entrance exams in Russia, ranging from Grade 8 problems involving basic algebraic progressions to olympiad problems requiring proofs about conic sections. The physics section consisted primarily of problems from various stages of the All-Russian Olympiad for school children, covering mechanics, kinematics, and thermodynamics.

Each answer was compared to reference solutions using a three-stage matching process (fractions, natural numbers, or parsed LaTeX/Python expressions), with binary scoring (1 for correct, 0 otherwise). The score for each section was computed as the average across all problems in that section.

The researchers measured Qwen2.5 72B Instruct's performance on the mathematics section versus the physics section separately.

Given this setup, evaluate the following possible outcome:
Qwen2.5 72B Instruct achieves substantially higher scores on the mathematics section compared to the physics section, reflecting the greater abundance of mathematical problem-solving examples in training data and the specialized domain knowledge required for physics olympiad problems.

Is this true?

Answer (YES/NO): YES